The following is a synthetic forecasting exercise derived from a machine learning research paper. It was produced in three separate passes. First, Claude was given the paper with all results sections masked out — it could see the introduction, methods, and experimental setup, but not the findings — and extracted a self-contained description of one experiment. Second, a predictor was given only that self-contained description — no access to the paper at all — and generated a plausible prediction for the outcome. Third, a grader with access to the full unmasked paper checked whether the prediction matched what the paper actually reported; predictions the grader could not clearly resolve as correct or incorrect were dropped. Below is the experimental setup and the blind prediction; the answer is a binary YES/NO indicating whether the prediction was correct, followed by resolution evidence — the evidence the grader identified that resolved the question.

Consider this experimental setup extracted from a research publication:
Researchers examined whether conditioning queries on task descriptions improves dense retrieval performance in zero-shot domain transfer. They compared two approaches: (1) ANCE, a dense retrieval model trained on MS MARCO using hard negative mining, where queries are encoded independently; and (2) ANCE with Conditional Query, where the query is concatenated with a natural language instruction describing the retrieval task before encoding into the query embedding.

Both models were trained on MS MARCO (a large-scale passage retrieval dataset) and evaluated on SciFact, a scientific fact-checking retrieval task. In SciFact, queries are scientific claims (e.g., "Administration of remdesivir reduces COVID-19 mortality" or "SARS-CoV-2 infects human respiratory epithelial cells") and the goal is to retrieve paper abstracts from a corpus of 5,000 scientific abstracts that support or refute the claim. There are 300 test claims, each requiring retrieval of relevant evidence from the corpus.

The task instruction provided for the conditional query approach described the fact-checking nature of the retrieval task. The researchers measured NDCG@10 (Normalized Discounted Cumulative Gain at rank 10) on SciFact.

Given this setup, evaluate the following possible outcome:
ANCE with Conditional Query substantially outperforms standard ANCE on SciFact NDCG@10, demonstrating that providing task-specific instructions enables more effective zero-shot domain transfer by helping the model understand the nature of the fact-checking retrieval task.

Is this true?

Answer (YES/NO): NO